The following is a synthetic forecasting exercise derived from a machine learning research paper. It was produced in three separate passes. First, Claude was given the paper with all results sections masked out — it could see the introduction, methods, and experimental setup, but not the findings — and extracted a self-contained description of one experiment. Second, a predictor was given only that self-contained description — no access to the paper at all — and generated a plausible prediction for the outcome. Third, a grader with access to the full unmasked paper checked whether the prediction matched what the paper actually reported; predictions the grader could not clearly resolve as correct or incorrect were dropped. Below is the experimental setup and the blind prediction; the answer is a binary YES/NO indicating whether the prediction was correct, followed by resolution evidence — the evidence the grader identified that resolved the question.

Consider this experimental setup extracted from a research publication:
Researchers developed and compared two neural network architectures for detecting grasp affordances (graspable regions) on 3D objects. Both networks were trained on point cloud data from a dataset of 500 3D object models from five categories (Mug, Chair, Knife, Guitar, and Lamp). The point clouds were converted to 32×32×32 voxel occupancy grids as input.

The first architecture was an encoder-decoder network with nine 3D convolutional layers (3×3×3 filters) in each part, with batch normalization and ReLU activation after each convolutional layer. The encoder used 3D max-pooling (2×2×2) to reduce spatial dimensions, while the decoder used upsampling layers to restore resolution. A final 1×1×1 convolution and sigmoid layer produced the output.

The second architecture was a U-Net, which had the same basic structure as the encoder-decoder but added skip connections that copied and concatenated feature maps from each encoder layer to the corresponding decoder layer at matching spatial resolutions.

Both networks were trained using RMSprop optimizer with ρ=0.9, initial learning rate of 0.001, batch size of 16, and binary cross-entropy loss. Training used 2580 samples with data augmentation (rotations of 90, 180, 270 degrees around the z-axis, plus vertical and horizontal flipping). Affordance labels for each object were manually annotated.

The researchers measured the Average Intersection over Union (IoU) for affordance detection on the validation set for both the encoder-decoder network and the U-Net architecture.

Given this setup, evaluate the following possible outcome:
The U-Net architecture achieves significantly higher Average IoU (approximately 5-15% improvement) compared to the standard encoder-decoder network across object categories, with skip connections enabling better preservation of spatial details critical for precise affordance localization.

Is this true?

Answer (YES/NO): NO